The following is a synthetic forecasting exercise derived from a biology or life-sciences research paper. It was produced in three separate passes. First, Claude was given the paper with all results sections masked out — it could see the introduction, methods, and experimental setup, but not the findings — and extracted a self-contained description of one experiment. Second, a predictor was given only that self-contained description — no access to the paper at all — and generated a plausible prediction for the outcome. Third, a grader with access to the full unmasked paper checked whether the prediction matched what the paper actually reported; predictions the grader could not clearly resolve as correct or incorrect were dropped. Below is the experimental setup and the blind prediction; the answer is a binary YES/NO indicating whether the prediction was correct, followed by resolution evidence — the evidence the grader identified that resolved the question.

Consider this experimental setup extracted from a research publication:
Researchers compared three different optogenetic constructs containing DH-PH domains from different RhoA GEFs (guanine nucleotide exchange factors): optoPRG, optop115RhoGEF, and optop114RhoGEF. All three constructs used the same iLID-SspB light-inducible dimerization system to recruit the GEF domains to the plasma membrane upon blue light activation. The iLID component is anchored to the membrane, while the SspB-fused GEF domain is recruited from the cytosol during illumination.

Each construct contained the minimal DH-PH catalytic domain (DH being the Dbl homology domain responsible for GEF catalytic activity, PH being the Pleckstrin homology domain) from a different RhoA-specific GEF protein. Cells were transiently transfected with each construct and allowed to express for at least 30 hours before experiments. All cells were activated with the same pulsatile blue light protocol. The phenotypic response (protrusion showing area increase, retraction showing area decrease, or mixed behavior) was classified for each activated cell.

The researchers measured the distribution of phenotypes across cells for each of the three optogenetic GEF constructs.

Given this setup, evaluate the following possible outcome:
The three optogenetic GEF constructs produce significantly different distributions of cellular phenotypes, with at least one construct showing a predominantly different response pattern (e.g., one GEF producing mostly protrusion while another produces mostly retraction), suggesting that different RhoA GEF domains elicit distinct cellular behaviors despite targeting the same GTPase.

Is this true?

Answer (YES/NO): YES